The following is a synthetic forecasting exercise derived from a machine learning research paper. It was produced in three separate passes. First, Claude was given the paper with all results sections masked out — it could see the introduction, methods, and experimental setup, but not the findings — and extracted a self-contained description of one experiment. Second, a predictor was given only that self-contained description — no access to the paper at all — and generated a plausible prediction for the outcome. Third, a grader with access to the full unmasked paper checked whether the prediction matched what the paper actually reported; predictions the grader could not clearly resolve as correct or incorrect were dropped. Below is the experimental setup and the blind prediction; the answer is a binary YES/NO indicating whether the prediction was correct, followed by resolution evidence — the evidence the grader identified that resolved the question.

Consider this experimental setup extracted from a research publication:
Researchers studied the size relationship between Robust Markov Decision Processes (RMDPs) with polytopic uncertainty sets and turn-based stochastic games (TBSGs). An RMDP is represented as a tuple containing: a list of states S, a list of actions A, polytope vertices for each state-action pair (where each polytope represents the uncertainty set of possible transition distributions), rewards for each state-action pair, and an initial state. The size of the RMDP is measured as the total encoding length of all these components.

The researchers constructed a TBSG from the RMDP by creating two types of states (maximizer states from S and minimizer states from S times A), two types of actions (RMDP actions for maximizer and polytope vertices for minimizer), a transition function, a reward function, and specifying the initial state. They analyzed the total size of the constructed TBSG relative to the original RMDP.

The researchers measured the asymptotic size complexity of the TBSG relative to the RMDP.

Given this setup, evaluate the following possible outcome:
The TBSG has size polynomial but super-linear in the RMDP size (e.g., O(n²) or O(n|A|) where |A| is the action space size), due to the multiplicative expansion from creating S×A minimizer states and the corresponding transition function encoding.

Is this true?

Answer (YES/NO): NO